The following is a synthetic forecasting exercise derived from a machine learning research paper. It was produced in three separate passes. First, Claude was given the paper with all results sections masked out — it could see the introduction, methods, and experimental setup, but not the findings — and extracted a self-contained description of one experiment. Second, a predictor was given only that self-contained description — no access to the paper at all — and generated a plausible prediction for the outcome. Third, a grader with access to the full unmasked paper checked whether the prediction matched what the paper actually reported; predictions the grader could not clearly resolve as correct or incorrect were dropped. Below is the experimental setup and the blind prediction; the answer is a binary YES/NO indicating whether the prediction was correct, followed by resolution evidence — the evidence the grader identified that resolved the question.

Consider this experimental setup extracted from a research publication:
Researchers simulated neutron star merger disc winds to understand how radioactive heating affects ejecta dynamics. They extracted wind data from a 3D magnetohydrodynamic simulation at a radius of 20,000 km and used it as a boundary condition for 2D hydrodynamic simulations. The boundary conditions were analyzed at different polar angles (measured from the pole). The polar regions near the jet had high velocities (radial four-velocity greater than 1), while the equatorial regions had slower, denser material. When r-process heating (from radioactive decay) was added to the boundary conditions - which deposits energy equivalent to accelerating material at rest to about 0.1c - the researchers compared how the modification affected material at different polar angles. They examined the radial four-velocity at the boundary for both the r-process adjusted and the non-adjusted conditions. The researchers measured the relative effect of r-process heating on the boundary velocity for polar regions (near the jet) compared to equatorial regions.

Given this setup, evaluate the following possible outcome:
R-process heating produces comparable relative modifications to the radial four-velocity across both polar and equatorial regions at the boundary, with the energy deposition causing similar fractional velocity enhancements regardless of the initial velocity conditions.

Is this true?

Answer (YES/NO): NO